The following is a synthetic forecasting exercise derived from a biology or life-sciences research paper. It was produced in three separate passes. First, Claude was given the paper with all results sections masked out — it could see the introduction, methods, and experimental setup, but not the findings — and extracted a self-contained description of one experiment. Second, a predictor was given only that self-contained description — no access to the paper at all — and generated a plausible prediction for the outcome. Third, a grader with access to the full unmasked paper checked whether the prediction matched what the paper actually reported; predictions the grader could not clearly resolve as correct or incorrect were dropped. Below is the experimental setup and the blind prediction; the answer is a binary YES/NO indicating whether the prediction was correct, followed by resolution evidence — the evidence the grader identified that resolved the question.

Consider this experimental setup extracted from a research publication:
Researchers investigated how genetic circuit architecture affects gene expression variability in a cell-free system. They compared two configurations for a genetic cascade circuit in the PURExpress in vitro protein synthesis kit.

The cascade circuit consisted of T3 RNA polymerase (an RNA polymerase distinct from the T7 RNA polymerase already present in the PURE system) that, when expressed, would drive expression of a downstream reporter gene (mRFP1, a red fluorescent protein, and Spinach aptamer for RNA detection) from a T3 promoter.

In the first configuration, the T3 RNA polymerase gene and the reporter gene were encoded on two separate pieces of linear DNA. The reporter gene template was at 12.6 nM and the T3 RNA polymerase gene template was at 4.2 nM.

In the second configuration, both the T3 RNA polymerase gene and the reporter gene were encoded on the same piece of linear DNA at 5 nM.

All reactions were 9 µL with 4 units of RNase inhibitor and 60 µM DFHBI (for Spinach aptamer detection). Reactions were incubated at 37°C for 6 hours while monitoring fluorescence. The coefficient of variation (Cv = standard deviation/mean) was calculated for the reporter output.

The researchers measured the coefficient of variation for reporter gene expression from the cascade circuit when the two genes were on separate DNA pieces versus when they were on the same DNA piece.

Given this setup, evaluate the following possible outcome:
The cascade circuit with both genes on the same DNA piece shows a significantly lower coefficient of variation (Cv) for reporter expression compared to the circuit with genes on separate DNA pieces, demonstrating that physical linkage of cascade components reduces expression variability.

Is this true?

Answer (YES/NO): YES